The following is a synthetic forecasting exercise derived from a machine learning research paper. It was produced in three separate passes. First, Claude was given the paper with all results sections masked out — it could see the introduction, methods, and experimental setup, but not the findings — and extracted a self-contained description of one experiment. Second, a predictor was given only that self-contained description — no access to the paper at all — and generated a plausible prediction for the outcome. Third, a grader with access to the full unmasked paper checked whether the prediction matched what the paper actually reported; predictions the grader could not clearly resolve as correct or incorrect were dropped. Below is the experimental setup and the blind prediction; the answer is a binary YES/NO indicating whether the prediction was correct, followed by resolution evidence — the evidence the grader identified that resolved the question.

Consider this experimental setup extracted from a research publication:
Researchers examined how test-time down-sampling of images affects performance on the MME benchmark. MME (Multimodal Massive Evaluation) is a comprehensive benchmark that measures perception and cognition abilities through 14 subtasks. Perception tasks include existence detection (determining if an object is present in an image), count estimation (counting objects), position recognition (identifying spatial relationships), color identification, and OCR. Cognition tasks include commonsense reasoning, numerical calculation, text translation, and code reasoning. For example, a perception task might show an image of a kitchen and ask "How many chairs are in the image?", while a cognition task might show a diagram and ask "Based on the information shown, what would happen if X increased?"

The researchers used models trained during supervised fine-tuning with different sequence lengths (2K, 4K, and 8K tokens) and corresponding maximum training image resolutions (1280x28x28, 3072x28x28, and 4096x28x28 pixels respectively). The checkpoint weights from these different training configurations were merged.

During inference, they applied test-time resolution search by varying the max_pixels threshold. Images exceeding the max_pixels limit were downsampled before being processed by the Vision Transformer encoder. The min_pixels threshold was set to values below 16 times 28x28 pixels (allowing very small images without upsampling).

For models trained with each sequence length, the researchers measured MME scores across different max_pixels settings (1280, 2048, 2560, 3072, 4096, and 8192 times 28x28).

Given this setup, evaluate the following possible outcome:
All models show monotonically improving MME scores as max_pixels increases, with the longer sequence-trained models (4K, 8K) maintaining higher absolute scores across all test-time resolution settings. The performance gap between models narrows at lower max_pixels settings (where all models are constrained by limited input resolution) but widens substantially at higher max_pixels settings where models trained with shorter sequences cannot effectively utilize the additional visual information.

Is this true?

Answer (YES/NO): NO